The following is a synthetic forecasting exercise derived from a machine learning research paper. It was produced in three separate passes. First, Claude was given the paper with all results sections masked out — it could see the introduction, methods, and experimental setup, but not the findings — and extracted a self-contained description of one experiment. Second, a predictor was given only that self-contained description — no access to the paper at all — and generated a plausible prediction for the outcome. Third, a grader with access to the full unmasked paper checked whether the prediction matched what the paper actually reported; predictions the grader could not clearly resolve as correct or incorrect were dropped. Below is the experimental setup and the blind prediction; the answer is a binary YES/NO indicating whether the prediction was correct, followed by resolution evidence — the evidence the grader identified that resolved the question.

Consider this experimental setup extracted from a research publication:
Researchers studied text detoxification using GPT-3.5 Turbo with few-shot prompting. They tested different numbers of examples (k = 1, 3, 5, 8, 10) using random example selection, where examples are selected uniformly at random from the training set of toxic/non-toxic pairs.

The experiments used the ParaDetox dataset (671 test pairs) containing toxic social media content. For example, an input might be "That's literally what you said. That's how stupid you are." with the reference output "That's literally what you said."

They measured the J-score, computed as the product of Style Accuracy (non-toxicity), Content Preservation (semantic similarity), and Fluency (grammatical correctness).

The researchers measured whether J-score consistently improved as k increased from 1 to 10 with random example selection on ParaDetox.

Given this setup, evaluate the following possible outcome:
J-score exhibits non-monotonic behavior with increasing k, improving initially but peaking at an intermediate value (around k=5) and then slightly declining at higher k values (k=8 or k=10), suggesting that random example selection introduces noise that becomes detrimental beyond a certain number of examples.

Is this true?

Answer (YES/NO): YES